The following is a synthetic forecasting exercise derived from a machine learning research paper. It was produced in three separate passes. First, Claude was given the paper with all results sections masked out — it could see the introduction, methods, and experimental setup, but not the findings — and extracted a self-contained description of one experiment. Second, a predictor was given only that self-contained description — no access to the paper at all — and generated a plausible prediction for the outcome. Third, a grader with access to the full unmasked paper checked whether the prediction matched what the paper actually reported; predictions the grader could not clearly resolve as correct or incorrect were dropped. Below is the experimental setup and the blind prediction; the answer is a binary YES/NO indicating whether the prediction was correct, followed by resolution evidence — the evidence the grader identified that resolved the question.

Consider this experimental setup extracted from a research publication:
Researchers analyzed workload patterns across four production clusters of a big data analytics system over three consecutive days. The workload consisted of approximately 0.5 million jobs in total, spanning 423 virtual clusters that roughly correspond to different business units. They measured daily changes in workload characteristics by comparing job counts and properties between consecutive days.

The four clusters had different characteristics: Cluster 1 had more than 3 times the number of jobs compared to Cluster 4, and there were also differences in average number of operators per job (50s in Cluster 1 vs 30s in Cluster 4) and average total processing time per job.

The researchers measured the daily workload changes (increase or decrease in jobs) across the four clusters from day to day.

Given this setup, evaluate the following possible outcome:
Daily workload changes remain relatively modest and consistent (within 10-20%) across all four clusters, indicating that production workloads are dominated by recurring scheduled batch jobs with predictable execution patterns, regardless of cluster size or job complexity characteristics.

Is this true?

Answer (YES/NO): NO